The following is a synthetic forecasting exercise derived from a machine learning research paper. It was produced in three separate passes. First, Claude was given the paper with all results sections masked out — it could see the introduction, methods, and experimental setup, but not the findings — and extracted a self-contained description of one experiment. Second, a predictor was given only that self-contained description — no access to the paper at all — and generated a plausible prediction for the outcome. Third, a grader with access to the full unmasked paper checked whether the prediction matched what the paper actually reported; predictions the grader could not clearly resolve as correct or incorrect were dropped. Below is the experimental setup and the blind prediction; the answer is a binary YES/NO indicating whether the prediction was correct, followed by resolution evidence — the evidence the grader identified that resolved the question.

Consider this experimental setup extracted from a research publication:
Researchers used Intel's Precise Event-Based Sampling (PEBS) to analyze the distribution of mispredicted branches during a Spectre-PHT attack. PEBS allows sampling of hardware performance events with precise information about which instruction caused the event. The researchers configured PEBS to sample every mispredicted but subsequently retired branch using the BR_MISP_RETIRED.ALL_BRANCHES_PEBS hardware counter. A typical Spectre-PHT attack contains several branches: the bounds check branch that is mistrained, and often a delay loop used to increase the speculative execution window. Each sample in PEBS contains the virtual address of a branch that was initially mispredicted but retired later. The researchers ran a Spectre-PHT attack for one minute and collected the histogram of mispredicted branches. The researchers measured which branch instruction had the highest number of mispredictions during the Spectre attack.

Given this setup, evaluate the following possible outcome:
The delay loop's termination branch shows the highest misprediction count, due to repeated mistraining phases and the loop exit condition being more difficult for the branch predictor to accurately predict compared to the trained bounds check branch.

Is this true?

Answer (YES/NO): YES